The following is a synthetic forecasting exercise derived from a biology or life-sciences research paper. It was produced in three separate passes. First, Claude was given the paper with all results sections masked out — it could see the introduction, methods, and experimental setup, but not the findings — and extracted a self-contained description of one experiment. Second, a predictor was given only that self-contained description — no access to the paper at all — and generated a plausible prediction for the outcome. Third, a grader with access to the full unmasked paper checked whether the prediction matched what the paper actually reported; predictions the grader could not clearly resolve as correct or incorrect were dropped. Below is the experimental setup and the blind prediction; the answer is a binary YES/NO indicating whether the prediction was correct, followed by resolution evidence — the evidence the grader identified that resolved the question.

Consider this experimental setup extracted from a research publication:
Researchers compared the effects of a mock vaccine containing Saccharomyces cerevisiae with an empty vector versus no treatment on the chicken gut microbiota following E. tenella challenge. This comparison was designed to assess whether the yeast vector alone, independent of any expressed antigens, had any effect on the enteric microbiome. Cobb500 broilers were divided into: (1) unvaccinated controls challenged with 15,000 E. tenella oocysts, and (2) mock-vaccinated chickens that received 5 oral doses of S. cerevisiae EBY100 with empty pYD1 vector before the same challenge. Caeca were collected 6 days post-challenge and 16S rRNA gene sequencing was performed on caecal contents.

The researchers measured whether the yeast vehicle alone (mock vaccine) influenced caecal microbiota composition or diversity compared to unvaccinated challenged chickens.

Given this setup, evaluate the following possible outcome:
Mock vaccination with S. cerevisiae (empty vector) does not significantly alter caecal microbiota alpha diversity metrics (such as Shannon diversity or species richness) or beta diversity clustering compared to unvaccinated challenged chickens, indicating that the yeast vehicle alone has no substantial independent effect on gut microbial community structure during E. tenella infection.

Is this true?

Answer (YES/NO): NO